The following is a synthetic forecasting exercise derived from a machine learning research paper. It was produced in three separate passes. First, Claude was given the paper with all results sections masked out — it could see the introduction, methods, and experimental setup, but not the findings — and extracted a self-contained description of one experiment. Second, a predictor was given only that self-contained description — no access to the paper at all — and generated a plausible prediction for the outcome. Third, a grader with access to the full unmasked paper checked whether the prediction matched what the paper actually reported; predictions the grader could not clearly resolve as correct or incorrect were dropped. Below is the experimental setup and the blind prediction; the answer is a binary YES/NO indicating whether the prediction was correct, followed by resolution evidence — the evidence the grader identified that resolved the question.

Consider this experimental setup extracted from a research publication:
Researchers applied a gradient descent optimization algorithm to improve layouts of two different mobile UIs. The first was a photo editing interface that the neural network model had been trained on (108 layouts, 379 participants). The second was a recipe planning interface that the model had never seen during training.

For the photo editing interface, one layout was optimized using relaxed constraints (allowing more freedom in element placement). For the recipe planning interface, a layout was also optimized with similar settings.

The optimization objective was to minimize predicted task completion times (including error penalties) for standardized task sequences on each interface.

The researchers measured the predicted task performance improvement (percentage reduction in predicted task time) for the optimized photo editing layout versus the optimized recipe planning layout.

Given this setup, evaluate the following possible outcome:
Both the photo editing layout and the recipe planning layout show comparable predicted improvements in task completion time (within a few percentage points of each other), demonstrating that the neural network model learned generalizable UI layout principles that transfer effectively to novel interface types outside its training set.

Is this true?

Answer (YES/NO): YES